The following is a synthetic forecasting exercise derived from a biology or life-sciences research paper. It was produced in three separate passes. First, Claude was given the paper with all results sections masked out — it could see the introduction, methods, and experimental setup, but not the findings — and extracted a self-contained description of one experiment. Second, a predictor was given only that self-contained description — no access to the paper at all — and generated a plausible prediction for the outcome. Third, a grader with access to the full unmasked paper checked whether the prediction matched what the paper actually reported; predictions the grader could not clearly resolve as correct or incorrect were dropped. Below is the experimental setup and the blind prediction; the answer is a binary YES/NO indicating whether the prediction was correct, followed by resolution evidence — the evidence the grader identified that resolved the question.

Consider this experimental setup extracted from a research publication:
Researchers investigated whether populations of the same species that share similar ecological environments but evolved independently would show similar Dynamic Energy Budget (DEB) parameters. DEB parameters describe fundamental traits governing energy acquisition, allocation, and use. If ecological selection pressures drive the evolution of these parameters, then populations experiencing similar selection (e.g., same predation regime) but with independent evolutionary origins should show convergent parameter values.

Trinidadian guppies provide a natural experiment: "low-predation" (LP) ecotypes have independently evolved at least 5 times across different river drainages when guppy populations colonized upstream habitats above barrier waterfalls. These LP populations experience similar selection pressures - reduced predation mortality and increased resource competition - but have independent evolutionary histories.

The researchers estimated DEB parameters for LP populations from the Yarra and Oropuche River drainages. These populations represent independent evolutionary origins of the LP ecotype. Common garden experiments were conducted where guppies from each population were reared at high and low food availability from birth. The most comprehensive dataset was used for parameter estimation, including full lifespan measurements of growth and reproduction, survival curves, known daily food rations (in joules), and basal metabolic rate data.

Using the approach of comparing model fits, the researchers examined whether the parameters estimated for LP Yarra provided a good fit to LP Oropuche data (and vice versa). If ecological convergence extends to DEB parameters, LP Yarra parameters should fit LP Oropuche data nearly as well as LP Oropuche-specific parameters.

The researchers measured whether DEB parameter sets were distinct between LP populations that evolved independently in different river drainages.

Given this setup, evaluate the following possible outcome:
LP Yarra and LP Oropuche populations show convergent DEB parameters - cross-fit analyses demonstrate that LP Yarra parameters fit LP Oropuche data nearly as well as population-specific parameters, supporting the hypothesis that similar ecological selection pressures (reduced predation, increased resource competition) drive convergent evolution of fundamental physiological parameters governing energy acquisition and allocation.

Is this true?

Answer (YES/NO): YES